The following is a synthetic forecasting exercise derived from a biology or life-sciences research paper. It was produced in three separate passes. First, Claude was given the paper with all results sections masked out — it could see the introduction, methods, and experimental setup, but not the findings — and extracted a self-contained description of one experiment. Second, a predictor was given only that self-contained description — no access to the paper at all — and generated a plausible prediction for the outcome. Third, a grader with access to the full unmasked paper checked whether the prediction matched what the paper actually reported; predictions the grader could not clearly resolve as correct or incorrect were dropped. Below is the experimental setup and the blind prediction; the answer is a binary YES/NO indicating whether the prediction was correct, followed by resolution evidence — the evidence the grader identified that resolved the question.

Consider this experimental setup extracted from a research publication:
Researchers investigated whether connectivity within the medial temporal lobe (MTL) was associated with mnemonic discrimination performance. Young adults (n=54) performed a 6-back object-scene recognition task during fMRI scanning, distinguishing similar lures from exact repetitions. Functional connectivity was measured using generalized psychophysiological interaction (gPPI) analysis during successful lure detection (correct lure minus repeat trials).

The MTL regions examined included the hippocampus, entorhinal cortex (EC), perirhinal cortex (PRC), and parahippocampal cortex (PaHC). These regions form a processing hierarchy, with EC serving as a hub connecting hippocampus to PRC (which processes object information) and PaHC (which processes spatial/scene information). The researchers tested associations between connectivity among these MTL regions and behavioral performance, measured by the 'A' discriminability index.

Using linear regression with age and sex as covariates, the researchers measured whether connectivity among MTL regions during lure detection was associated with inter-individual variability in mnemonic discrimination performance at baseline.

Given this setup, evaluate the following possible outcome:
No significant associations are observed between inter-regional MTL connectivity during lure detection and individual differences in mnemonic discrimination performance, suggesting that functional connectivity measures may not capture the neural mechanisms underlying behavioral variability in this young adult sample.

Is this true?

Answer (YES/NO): YES